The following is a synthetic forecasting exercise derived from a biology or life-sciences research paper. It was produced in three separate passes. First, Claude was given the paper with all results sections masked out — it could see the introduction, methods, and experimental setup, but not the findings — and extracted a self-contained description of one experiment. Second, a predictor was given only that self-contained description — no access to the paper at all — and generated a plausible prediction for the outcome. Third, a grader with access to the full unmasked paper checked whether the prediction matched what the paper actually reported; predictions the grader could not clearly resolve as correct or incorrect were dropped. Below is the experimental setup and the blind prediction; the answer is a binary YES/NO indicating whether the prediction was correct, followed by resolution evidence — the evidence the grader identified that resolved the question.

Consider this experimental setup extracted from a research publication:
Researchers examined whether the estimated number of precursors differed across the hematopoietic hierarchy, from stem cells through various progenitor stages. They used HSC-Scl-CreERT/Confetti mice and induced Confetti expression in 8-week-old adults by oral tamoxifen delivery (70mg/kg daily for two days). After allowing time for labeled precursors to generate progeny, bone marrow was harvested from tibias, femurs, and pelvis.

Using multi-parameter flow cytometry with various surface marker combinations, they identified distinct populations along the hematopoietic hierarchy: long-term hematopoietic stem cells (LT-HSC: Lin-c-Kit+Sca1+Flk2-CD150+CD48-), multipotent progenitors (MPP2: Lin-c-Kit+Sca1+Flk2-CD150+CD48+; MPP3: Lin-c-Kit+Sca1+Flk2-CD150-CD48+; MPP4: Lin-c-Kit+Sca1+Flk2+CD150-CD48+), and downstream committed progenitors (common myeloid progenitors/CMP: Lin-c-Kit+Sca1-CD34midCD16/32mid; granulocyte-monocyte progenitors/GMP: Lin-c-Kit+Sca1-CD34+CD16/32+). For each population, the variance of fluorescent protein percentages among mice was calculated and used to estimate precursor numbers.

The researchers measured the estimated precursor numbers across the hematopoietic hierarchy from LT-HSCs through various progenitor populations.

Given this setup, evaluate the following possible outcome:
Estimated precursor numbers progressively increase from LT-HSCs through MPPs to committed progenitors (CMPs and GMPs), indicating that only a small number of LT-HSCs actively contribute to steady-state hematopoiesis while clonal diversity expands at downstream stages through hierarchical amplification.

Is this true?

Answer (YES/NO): NO